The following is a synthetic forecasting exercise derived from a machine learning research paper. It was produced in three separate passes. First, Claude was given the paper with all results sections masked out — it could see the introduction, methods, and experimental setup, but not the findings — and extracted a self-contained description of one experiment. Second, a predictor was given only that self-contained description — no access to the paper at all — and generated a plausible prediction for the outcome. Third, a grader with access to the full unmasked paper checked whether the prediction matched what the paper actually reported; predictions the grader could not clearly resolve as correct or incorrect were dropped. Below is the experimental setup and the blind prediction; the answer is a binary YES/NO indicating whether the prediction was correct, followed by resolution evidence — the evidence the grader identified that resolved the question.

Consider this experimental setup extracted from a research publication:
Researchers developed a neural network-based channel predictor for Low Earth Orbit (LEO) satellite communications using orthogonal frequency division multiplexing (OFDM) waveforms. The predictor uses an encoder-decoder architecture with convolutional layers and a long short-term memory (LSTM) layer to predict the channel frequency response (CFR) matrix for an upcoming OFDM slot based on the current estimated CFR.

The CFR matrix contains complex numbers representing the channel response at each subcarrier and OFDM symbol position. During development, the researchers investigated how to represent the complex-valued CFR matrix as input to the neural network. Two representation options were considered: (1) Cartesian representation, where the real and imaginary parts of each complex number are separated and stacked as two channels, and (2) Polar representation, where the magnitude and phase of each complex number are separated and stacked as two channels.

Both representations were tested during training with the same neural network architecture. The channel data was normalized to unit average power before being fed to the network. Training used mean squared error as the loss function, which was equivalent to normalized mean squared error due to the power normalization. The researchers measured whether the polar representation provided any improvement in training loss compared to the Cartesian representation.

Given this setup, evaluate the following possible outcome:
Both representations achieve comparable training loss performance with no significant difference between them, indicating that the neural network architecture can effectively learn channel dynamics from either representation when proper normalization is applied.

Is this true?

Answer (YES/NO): YES